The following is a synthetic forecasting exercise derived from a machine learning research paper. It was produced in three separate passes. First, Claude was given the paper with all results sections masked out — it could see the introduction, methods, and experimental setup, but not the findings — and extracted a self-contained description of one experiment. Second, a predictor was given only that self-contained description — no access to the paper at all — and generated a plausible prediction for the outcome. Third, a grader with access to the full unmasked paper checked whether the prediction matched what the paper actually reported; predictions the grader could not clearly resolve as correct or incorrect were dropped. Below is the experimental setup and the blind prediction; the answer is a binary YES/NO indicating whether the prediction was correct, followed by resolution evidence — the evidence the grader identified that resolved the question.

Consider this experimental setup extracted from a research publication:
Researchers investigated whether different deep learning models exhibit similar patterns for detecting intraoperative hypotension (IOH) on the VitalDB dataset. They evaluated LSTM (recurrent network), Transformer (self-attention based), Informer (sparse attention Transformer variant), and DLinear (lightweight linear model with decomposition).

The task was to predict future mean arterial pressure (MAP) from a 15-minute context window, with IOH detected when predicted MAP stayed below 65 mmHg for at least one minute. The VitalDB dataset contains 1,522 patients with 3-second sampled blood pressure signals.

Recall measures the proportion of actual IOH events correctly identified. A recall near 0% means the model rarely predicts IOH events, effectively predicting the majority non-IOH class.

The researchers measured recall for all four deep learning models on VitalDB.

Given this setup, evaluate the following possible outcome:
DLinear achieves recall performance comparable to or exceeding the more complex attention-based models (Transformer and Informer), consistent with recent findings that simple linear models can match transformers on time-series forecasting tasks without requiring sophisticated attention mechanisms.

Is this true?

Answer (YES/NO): YES